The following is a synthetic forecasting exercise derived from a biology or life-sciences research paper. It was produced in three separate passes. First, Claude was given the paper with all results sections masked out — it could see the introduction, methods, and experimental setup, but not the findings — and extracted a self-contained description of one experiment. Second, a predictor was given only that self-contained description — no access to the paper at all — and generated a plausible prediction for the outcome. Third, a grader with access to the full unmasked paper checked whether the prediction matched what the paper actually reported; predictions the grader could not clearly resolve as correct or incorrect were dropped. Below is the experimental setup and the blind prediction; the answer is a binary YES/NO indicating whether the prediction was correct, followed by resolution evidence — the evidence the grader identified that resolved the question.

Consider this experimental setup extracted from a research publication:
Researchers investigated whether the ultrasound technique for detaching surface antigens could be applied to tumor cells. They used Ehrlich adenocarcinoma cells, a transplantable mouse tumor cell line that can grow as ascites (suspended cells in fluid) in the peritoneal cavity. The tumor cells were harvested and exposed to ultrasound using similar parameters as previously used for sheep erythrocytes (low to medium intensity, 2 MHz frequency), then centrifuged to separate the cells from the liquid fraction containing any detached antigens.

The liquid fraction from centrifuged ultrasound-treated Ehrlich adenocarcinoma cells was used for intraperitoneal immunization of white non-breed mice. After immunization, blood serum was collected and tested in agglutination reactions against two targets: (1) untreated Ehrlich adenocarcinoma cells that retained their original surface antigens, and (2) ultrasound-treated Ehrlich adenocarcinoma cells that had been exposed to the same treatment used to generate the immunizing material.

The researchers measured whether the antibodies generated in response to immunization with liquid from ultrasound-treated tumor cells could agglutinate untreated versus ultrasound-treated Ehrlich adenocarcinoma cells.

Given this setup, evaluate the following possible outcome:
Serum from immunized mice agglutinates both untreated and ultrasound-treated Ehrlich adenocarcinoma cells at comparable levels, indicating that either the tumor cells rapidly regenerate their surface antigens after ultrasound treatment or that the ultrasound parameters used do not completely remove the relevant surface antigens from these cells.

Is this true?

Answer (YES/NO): NO